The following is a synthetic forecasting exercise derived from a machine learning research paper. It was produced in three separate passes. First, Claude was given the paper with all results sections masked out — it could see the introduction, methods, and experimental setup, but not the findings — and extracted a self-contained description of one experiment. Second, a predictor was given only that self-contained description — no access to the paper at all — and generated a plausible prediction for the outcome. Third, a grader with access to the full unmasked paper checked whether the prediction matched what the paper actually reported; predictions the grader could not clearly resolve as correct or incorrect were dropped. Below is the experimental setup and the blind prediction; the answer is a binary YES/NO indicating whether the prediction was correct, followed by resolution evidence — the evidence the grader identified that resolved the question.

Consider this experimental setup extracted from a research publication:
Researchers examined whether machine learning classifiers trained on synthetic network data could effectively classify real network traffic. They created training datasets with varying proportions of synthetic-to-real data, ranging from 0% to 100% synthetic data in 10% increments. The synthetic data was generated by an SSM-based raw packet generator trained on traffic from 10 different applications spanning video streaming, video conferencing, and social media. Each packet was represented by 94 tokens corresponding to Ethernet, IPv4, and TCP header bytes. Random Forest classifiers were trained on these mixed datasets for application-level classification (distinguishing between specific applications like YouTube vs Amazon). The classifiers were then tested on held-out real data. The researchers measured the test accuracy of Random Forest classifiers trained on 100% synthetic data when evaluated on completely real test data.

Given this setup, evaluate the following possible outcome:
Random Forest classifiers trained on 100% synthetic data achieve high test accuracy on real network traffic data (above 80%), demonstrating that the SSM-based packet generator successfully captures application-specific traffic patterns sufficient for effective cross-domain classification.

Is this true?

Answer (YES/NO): YES